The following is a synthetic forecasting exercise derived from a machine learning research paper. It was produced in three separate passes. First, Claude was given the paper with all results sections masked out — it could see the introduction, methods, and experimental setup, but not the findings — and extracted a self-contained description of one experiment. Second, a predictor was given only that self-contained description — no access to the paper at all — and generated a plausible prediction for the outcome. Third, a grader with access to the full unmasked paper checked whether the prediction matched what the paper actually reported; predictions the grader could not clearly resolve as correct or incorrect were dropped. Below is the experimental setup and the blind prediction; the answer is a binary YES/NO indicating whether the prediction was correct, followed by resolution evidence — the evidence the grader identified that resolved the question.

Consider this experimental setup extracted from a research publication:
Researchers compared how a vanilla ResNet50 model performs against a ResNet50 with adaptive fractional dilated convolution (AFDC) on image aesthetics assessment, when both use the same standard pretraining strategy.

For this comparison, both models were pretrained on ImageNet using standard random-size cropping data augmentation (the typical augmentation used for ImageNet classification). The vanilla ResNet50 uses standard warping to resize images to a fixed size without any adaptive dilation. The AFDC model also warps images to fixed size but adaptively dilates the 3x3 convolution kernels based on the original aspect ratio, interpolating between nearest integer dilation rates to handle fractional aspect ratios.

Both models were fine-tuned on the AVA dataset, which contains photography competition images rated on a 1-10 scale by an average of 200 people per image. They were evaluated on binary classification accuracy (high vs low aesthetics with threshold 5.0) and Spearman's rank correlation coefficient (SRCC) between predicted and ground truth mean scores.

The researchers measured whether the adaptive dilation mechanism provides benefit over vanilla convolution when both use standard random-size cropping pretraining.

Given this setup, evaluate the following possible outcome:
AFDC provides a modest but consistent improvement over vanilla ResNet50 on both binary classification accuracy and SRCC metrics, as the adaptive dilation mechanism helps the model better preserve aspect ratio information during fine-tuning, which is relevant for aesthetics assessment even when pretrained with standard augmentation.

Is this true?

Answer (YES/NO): NO